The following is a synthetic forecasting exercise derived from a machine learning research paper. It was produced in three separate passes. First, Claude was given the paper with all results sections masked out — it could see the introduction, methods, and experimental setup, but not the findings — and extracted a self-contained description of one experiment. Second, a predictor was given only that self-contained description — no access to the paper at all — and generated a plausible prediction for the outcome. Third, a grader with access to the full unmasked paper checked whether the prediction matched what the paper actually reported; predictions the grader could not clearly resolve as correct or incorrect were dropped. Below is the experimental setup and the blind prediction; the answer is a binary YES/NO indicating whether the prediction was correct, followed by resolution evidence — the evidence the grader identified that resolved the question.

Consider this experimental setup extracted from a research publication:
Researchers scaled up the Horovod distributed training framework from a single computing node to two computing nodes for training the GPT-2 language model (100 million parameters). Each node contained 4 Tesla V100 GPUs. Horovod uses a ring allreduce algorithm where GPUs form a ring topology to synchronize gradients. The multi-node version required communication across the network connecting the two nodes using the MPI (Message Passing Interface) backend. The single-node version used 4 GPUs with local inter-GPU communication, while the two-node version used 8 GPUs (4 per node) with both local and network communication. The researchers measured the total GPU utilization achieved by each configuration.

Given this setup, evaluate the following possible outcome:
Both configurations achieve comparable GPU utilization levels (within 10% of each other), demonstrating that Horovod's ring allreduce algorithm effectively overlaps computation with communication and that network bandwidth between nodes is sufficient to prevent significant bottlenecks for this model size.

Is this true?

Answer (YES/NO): NO